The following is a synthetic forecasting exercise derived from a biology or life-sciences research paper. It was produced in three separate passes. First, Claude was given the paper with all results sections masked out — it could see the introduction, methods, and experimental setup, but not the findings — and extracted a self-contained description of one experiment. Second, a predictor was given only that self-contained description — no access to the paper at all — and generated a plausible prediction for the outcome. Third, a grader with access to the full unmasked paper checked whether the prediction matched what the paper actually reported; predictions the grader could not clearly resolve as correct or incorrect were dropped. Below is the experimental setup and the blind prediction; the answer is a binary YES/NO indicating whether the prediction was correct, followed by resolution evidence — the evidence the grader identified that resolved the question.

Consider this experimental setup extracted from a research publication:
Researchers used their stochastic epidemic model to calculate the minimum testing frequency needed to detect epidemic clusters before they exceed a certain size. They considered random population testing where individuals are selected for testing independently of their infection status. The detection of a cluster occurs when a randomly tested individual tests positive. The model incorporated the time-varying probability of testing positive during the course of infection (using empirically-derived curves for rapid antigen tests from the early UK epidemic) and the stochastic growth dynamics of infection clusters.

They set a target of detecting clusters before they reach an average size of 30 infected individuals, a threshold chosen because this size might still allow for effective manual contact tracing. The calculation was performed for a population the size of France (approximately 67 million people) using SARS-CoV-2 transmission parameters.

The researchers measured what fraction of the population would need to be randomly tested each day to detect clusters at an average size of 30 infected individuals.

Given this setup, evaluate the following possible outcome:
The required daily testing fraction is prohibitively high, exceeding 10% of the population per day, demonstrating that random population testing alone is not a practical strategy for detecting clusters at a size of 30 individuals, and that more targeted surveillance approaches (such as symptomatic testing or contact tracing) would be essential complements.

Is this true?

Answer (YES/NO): NO